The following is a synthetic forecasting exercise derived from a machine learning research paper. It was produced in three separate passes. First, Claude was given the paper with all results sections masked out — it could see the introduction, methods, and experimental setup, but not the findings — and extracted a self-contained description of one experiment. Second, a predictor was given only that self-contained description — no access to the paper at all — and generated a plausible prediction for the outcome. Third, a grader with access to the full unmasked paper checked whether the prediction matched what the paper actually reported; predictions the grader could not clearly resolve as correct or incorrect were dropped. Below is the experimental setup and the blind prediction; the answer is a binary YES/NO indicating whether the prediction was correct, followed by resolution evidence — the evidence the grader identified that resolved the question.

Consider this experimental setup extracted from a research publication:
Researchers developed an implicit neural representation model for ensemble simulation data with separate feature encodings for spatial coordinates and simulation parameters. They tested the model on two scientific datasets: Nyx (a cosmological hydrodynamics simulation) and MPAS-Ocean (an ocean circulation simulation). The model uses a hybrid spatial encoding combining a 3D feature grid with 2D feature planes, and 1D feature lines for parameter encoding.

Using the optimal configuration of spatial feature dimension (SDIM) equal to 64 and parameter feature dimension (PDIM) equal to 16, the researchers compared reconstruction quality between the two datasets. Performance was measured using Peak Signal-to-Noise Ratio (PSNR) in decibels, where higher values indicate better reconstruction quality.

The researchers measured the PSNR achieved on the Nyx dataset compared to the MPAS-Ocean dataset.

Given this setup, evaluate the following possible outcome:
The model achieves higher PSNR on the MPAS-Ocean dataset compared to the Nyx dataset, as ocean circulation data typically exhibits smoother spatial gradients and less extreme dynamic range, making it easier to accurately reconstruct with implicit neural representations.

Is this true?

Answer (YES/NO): YES